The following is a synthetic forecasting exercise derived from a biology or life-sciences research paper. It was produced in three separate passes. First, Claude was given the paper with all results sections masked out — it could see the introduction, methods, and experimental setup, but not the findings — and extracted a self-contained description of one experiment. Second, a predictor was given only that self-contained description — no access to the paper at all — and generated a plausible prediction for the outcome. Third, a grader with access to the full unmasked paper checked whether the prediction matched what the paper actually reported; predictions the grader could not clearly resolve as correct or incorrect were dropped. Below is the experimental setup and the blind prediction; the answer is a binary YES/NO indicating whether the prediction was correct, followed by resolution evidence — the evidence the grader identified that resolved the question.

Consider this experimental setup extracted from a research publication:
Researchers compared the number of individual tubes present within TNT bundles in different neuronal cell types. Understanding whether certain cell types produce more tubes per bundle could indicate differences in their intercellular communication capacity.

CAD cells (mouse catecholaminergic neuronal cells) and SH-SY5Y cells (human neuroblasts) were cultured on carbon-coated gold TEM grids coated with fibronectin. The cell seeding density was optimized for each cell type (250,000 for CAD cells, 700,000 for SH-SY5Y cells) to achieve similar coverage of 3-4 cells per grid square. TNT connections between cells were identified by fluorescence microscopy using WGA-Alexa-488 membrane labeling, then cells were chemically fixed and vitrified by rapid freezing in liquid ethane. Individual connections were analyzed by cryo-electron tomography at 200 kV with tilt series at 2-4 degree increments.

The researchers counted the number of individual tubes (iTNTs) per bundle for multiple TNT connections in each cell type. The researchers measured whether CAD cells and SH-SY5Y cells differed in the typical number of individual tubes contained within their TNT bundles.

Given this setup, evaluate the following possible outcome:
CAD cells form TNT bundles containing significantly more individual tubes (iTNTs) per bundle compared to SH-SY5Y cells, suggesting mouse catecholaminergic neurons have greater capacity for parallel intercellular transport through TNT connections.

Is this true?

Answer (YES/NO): NO